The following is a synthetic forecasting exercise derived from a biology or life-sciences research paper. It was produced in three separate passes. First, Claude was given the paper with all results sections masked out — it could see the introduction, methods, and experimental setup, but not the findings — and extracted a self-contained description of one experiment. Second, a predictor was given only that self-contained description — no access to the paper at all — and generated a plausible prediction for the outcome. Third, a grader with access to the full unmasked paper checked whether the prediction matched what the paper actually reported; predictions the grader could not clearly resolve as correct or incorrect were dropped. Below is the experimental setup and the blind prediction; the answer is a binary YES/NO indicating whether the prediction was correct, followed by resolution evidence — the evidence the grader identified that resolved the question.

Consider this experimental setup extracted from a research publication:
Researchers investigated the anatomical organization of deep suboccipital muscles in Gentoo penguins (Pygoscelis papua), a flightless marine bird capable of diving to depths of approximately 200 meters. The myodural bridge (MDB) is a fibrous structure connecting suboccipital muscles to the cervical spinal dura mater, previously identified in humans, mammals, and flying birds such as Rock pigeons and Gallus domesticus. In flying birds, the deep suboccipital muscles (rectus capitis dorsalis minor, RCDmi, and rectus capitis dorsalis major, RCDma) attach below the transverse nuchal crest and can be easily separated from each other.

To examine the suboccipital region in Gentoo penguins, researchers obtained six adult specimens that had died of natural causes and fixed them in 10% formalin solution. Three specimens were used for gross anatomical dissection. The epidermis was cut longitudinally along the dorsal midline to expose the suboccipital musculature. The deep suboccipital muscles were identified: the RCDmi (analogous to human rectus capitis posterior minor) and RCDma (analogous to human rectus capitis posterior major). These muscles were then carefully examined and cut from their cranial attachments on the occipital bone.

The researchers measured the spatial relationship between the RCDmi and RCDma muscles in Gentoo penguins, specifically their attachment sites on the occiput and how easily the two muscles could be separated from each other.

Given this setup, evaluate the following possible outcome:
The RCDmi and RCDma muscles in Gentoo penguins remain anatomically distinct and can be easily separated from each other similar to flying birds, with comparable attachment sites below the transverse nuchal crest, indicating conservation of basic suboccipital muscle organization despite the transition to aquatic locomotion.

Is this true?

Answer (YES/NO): NO